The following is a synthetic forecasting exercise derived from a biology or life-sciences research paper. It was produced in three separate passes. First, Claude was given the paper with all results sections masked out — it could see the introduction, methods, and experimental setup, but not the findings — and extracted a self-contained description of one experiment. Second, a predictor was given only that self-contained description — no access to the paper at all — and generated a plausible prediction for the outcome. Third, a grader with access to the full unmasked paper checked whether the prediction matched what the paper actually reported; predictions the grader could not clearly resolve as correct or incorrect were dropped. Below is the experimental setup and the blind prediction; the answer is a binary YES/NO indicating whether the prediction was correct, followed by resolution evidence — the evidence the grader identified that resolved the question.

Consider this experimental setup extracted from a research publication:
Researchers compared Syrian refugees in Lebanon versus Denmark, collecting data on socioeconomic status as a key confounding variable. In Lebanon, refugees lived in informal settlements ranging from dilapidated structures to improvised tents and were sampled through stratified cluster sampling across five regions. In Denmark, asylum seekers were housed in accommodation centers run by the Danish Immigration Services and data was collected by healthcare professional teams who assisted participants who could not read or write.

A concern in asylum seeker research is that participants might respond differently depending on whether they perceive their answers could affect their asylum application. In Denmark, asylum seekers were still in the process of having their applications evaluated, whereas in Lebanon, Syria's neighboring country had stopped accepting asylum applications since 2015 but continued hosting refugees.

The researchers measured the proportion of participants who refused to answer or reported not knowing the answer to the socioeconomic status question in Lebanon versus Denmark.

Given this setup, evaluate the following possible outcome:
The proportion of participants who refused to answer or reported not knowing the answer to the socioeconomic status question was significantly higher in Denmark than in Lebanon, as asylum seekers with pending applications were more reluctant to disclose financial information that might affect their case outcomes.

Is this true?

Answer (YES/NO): YES